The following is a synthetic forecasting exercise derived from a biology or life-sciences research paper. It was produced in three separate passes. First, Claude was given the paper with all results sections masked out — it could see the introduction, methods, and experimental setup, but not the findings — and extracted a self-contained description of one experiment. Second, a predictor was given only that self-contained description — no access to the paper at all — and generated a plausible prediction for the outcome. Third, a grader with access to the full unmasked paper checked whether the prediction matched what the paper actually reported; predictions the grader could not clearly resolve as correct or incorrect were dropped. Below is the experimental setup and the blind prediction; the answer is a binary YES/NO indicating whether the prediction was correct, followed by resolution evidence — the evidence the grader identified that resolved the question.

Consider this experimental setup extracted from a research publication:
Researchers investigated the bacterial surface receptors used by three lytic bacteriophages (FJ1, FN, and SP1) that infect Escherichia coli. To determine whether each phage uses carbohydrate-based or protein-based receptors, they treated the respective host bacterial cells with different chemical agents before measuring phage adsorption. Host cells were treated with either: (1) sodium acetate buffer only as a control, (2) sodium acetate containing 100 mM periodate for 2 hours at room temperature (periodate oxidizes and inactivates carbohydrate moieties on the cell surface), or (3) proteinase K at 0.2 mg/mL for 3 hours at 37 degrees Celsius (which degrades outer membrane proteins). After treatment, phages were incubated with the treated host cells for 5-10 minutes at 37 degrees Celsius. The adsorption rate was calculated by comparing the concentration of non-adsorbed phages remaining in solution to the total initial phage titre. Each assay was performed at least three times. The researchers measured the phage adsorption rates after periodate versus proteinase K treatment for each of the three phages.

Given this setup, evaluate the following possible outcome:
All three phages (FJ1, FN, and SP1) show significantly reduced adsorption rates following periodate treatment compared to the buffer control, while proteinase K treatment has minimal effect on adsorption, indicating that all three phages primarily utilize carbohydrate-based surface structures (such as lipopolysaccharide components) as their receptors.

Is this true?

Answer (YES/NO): NO